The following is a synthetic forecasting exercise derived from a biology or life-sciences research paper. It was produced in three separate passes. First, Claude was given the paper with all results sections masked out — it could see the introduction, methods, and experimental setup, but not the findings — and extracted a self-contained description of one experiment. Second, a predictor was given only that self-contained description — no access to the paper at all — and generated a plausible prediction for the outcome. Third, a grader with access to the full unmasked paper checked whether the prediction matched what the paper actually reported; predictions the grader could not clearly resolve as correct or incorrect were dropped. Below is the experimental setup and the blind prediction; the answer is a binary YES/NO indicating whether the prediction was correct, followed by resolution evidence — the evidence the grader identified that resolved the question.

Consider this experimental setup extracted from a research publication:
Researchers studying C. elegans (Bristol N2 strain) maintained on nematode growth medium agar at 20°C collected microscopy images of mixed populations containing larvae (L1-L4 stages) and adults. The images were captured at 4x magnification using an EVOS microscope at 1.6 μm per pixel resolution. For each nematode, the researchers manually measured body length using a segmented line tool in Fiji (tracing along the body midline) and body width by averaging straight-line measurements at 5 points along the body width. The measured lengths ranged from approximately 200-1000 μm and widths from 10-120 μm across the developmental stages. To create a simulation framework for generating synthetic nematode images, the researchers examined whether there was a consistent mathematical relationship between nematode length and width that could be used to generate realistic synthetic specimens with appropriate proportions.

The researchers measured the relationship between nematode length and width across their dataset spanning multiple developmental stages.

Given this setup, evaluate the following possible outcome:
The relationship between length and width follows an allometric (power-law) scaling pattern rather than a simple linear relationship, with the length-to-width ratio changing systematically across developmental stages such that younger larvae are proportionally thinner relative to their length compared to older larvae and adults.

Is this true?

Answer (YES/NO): NO